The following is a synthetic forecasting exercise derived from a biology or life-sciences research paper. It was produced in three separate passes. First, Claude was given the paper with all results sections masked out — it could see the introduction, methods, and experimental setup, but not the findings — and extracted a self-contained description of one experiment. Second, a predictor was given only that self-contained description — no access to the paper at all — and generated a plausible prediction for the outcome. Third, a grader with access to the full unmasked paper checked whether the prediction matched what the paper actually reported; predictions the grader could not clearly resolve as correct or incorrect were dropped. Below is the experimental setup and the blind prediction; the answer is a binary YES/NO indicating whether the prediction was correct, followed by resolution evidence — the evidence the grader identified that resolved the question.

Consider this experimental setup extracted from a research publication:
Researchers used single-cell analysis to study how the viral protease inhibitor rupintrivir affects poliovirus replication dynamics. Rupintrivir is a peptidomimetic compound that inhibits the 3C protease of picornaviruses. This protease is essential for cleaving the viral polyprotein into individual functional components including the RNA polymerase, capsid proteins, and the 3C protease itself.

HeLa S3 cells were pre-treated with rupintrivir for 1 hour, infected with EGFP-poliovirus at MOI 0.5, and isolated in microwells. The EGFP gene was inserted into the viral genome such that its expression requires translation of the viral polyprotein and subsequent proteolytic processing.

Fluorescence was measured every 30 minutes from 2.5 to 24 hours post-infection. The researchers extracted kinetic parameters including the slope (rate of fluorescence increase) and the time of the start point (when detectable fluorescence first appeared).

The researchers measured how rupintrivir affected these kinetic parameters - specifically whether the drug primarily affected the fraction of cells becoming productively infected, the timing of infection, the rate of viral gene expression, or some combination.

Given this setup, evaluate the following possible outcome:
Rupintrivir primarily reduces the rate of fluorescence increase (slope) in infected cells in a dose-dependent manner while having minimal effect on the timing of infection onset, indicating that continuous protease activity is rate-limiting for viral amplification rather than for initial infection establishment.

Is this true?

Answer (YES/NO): NO